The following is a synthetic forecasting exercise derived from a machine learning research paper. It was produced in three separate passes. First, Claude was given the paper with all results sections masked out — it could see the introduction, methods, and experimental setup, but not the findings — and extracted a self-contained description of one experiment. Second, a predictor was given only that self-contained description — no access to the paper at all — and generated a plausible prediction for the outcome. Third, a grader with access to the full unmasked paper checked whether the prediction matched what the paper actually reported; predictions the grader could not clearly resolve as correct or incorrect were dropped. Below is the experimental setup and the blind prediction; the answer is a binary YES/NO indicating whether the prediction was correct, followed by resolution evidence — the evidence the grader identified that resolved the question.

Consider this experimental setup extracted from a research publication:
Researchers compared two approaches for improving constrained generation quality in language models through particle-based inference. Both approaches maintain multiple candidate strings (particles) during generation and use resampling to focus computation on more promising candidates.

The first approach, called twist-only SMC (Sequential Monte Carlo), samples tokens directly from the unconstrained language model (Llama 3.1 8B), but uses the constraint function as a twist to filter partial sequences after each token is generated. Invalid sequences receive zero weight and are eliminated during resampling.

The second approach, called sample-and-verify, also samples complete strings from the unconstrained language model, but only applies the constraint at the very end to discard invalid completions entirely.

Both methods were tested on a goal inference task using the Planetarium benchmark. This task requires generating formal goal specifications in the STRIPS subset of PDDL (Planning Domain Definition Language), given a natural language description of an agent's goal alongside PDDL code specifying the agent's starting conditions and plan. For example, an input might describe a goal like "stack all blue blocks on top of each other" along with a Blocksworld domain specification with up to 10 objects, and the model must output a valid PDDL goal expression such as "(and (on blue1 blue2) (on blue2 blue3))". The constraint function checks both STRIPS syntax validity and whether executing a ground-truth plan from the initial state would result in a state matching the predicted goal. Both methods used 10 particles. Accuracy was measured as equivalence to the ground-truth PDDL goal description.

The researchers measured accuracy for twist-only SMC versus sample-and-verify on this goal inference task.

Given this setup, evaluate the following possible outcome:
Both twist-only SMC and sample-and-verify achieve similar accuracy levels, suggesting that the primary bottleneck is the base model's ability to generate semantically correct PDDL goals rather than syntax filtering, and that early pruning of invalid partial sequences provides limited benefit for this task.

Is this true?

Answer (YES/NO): NO